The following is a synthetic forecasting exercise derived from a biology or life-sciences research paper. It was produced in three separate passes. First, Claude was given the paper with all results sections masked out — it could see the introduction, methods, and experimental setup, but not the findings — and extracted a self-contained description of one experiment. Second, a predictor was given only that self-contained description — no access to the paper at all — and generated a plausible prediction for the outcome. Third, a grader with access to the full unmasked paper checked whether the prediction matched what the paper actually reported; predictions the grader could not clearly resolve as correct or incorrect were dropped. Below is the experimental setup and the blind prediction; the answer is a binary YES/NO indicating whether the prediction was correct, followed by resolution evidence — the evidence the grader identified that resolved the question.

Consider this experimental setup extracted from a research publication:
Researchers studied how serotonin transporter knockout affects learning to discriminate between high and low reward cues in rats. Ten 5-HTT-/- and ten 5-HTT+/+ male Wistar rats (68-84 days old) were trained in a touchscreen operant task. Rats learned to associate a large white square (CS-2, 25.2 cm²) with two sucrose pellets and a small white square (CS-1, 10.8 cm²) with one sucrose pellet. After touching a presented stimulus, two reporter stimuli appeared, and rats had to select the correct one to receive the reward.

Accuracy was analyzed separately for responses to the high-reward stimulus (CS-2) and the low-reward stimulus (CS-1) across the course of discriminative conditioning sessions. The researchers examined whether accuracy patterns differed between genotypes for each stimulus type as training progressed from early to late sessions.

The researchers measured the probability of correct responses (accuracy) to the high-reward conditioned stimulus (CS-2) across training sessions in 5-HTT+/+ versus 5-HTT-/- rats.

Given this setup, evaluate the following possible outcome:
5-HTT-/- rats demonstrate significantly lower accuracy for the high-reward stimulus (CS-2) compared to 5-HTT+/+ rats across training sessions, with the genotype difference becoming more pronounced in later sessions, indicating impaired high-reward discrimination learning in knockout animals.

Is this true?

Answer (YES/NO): NO